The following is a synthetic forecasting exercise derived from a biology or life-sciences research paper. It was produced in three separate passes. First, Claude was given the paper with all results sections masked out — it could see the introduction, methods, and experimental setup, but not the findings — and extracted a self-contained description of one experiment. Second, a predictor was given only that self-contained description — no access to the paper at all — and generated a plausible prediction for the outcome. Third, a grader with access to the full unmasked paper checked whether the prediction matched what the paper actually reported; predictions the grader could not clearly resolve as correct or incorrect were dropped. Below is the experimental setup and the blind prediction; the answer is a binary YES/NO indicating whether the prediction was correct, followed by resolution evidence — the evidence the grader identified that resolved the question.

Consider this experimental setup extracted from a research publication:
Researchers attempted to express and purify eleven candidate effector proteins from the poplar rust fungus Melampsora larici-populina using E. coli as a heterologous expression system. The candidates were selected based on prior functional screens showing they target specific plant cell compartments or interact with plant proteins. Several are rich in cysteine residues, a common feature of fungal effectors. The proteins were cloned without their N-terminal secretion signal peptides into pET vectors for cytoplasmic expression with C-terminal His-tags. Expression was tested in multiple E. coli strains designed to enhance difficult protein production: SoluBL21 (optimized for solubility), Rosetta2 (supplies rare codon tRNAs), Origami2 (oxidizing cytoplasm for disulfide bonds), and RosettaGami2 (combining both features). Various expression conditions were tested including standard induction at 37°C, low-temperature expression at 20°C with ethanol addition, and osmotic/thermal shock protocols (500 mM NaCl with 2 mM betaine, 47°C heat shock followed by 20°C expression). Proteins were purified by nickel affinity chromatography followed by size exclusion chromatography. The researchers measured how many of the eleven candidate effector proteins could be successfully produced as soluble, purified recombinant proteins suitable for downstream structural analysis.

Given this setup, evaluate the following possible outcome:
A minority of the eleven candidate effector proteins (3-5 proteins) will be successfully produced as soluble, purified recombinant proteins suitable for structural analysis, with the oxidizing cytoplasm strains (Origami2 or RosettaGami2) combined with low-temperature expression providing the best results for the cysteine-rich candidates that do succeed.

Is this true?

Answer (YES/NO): NO